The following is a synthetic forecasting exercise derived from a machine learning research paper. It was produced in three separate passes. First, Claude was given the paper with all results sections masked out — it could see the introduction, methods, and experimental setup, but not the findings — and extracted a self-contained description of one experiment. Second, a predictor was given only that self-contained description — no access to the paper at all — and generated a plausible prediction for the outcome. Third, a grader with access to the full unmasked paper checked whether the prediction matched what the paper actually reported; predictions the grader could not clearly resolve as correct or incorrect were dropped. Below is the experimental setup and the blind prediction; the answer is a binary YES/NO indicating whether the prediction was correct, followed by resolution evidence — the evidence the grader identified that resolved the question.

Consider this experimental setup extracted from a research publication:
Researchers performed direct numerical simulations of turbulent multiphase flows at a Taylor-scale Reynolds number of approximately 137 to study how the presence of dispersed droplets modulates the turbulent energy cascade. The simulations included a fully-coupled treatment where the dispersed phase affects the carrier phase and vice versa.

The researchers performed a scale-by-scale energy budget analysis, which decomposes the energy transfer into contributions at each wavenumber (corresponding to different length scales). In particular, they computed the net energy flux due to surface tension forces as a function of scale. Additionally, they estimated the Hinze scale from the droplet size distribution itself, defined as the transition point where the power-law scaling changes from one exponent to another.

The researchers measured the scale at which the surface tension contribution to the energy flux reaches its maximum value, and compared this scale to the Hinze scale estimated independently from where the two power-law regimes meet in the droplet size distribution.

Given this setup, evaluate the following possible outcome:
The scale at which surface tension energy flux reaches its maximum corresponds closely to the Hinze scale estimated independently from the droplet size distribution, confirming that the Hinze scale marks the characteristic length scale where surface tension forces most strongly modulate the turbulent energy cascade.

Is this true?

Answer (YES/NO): YES